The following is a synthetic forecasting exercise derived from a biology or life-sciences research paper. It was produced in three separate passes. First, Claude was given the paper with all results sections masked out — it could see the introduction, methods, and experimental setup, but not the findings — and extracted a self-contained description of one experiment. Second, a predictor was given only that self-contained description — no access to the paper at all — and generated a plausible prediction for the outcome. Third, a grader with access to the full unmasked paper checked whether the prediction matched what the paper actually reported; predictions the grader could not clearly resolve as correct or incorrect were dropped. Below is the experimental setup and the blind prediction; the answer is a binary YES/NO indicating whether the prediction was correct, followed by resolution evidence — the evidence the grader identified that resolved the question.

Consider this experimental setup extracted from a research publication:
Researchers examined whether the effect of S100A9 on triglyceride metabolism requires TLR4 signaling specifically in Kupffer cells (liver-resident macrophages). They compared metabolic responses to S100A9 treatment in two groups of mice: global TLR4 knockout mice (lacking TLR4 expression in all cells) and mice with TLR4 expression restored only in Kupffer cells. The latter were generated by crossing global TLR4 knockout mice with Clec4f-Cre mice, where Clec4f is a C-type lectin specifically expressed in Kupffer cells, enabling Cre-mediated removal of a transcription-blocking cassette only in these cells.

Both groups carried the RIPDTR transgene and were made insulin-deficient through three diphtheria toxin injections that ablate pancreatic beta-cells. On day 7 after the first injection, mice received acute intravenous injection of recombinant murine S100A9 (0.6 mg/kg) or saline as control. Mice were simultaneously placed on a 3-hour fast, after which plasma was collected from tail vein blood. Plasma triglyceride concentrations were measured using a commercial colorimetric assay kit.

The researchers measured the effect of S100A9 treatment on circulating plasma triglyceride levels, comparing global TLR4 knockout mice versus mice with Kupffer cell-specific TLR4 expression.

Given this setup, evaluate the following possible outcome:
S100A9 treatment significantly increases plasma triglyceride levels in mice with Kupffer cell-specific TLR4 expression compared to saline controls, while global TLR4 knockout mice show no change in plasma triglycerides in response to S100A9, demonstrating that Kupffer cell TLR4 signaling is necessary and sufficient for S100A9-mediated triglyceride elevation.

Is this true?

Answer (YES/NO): NO